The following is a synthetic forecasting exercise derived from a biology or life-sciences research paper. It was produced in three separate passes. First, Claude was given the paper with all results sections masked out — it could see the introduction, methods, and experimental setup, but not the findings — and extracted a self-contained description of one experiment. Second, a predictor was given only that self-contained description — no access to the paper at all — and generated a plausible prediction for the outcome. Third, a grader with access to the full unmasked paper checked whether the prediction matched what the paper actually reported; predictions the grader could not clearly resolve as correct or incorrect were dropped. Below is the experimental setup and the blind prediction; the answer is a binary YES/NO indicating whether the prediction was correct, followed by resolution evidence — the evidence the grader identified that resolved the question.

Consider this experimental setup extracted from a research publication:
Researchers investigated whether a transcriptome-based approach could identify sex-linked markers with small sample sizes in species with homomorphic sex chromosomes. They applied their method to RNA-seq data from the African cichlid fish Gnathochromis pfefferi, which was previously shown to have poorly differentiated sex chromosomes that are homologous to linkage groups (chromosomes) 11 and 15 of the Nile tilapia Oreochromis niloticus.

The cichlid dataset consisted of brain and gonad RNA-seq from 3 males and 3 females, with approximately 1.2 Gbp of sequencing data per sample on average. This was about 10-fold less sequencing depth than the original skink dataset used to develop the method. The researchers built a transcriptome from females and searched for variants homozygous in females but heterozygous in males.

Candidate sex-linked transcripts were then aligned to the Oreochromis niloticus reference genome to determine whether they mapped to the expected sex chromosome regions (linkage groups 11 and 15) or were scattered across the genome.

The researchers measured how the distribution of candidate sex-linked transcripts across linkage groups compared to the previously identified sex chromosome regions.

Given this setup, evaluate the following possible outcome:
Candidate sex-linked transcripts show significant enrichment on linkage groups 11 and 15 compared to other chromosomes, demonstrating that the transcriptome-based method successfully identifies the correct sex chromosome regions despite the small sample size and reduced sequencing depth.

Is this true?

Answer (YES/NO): YES